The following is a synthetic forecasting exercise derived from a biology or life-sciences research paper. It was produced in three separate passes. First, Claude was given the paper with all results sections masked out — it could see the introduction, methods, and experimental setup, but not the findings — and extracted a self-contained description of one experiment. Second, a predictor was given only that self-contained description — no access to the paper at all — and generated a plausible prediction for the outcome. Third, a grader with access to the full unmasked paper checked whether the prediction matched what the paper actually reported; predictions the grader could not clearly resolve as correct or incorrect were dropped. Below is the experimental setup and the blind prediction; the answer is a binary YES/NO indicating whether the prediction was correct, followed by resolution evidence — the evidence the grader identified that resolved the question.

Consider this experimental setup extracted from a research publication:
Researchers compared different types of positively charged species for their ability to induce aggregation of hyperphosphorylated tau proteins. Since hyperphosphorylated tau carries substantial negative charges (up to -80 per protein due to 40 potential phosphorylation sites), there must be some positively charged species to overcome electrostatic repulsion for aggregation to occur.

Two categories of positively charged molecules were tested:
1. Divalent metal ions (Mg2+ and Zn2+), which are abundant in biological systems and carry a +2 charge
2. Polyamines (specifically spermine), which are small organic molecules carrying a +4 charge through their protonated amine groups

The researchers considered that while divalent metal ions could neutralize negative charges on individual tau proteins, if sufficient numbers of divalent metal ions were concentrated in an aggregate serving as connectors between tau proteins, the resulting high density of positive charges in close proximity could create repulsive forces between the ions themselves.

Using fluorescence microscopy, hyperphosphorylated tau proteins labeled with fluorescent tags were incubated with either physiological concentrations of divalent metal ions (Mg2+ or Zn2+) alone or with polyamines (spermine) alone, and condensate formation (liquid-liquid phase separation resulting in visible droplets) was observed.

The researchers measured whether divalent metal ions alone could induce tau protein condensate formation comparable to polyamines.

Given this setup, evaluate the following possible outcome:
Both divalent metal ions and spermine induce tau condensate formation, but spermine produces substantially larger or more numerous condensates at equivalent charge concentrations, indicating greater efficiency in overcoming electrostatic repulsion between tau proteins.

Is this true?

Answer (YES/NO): NO